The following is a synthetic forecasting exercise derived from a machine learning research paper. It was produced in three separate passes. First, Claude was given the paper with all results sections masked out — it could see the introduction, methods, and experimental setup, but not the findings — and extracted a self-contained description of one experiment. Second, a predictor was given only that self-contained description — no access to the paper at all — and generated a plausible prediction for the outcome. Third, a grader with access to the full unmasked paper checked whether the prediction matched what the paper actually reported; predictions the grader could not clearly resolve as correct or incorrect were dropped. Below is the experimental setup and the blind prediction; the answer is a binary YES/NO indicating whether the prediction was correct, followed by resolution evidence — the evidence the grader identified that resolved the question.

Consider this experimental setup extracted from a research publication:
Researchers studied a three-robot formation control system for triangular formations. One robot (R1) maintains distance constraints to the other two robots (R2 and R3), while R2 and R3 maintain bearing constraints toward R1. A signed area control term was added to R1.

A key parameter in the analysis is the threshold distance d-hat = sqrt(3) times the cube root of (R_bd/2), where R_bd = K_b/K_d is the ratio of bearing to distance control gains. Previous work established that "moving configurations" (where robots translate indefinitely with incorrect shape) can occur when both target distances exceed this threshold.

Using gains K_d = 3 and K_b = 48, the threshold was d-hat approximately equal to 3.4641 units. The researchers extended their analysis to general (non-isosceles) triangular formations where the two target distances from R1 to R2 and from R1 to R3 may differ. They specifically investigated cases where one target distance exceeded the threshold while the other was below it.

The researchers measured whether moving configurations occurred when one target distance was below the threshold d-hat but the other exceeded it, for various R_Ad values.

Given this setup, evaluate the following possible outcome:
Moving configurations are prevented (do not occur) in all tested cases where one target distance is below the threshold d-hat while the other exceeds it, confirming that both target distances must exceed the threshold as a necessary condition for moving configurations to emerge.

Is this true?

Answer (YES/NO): YES